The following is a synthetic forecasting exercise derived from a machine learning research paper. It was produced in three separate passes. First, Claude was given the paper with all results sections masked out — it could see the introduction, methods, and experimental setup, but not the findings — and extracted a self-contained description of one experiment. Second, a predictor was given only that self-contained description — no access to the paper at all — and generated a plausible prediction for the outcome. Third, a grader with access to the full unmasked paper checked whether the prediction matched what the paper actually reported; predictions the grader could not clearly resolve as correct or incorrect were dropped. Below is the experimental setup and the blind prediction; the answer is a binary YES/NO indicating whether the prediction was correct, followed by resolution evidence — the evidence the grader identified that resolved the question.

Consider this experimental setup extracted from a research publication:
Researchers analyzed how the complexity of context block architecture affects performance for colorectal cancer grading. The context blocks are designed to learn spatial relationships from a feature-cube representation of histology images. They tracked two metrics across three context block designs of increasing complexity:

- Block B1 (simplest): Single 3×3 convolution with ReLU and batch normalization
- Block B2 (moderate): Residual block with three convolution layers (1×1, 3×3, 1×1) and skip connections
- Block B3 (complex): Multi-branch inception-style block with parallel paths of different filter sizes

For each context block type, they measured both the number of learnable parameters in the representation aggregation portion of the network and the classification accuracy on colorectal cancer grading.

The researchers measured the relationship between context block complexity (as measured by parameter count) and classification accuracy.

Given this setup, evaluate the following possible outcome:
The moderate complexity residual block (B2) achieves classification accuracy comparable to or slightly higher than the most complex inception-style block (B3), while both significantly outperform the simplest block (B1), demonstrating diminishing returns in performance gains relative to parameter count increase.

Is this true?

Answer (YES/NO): NO